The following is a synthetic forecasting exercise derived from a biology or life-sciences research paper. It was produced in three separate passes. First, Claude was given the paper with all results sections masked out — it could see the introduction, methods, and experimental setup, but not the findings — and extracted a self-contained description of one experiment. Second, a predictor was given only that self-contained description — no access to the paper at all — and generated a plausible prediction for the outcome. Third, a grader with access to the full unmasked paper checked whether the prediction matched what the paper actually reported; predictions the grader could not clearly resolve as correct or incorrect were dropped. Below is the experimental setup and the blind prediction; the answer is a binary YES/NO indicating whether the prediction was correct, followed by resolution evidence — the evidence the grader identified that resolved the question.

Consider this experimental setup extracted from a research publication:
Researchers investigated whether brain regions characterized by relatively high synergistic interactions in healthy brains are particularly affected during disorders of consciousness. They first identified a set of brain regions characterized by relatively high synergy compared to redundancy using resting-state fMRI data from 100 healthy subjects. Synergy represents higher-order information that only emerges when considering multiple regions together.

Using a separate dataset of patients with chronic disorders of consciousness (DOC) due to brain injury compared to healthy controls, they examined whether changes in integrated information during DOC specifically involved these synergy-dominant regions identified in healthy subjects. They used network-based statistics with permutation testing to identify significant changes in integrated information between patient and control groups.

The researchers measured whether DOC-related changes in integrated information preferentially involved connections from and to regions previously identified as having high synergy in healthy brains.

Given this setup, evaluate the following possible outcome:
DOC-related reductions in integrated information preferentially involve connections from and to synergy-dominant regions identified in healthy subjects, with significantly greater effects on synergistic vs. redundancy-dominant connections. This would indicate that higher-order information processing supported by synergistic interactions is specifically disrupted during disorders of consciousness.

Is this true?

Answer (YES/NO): YES